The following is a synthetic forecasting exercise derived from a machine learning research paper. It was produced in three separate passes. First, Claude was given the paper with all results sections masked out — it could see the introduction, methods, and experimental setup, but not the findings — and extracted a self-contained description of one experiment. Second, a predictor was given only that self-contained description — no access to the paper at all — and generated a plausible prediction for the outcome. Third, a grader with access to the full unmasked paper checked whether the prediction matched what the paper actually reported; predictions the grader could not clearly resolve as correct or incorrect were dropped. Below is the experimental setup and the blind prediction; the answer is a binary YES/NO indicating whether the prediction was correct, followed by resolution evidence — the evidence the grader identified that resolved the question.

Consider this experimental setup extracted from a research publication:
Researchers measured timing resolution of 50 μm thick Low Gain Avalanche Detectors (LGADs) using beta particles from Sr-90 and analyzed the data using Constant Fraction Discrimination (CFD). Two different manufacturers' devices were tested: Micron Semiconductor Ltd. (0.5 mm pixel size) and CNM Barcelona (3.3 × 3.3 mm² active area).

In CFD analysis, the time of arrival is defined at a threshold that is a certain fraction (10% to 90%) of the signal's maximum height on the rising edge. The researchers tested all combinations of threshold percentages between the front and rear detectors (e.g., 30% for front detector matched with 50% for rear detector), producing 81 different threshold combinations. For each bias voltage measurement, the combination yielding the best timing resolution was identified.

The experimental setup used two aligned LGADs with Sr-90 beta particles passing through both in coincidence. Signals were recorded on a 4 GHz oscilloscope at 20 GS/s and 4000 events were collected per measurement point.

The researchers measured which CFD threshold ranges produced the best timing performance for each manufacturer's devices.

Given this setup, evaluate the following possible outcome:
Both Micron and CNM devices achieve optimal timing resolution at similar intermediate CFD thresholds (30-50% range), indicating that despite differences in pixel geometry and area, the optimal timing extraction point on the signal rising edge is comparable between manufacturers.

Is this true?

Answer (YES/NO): NO